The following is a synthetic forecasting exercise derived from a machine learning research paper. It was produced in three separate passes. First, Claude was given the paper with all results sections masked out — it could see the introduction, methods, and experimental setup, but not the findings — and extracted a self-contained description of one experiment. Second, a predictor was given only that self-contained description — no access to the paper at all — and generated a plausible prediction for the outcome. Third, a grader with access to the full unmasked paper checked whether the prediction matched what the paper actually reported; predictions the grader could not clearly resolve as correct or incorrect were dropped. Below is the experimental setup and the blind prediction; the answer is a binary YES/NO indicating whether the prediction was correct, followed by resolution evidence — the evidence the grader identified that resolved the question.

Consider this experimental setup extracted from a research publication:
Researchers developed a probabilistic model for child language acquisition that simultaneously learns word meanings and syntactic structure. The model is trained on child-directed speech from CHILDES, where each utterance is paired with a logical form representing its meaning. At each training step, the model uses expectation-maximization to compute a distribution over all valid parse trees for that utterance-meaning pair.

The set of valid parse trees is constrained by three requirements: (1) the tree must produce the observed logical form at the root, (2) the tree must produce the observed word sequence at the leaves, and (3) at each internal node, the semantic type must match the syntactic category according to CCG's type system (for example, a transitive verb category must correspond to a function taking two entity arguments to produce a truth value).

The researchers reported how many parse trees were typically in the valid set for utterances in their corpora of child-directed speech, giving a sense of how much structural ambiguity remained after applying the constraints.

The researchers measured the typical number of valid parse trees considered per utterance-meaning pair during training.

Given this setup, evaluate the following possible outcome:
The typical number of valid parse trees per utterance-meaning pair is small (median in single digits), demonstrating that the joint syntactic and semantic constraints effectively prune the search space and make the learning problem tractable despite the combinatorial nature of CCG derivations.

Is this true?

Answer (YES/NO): NO